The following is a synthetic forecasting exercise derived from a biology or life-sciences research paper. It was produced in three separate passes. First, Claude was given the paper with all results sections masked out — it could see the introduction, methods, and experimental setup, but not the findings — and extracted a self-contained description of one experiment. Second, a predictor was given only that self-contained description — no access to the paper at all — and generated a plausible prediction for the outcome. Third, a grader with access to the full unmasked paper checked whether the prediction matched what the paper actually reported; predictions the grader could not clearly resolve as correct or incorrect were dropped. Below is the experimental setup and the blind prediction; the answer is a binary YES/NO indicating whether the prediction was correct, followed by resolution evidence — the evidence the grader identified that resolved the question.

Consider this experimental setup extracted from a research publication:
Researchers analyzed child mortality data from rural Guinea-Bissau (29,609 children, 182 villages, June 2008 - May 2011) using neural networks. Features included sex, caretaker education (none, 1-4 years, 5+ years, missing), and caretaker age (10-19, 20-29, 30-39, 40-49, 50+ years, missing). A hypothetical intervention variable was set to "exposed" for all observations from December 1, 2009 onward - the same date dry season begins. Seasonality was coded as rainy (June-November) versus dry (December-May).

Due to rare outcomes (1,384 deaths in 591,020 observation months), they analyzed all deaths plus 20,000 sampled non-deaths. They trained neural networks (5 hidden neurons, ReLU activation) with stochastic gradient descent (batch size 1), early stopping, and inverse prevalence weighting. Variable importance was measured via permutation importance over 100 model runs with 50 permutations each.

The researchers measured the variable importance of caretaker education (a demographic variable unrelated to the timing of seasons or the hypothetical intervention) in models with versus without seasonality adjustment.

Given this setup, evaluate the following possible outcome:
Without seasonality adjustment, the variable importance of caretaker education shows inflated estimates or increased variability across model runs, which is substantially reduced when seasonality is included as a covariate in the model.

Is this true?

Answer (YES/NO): NO